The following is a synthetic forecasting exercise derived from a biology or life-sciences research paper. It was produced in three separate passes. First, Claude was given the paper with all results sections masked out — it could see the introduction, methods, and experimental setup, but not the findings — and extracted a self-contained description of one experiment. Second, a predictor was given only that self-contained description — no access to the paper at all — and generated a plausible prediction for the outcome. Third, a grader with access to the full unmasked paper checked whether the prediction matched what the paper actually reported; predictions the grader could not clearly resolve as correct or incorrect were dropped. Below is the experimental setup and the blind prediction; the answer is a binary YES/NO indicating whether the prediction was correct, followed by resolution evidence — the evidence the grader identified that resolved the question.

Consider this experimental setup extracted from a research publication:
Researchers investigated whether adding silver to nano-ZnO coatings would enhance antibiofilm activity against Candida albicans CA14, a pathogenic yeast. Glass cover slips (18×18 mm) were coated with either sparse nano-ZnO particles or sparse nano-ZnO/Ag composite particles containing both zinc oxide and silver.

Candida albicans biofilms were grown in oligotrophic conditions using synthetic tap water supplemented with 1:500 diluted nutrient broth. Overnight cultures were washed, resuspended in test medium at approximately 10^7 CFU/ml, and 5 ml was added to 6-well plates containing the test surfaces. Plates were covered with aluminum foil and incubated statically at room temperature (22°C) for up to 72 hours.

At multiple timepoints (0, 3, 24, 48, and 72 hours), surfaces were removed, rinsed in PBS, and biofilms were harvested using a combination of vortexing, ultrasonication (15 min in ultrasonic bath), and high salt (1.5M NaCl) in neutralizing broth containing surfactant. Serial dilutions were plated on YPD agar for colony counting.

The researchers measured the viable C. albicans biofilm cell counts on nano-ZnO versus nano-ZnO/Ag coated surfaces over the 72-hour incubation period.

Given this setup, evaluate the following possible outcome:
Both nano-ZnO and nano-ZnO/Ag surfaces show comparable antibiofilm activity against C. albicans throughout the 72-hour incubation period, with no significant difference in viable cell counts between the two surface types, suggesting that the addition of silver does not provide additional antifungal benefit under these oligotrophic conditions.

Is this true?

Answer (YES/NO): NO